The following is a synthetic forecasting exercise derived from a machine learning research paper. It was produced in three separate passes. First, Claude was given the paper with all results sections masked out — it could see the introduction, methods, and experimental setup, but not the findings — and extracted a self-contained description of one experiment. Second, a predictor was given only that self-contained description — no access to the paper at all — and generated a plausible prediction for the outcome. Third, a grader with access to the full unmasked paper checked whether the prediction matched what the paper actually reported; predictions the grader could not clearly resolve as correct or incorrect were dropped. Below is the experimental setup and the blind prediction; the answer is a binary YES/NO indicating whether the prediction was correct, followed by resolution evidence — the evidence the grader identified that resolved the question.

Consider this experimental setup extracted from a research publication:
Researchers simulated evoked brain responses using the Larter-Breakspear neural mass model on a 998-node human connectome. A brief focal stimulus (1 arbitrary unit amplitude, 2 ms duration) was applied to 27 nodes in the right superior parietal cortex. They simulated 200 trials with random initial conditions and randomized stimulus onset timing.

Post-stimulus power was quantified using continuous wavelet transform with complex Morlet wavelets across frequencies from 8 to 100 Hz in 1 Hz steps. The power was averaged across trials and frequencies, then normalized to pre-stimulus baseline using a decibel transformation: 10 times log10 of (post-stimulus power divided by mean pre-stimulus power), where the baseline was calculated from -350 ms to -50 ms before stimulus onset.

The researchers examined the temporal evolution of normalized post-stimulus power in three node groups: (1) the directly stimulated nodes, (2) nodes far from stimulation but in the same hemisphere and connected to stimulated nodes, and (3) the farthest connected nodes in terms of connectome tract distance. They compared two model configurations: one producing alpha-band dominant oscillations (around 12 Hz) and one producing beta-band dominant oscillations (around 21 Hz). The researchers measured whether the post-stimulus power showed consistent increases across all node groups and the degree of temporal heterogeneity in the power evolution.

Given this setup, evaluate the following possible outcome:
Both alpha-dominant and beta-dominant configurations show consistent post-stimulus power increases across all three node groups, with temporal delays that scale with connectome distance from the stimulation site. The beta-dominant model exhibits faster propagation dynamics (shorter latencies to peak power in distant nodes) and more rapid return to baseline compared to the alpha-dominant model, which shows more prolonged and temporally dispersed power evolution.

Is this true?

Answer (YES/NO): NO